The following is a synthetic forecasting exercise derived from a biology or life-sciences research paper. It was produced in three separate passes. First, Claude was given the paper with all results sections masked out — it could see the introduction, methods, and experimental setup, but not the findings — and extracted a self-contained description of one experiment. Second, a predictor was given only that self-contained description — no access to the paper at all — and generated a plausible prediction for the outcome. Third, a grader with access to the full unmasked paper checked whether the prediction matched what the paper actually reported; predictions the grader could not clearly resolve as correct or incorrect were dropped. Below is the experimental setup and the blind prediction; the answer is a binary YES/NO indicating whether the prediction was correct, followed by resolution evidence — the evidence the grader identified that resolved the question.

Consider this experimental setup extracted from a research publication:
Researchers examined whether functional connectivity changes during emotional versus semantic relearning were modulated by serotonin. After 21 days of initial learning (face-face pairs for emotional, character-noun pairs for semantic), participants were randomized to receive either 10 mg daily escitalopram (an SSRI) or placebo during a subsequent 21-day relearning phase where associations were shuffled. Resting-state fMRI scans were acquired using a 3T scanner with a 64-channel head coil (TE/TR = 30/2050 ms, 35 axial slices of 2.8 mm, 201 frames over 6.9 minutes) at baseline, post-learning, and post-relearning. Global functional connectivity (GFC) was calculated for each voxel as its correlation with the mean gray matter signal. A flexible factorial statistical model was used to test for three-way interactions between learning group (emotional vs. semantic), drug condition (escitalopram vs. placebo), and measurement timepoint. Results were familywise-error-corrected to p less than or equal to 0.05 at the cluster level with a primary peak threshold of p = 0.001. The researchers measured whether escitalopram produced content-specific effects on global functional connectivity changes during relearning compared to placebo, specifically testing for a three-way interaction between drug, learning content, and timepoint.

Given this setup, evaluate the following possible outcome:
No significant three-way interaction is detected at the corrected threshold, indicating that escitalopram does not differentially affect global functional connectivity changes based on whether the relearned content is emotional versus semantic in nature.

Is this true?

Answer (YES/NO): NO